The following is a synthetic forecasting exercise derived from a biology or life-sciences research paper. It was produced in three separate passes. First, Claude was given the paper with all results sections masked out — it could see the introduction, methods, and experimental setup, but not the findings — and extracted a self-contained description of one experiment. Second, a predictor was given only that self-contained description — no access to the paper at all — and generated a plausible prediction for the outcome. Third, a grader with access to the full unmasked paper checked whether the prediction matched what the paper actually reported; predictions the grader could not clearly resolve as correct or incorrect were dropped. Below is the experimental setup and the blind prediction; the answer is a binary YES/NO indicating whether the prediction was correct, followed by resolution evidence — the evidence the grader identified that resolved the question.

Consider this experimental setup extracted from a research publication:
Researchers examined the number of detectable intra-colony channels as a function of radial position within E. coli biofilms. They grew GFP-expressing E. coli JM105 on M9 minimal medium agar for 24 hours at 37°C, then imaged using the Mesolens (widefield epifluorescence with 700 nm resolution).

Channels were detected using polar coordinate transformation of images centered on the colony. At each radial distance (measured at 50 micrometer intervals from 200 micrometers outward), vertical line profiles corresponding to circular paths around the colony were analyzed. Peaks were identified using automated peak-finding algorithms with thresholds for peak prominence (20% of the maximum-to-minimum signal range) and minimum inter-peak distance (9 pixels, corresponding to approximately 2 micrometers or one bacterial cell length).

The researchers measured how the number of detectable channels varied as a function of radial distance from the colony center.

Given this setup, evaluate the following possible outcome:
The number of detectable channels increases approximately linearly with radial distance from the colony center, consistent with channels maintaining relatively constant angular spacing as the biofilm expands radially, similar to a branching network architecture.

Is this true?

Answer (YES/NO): NO